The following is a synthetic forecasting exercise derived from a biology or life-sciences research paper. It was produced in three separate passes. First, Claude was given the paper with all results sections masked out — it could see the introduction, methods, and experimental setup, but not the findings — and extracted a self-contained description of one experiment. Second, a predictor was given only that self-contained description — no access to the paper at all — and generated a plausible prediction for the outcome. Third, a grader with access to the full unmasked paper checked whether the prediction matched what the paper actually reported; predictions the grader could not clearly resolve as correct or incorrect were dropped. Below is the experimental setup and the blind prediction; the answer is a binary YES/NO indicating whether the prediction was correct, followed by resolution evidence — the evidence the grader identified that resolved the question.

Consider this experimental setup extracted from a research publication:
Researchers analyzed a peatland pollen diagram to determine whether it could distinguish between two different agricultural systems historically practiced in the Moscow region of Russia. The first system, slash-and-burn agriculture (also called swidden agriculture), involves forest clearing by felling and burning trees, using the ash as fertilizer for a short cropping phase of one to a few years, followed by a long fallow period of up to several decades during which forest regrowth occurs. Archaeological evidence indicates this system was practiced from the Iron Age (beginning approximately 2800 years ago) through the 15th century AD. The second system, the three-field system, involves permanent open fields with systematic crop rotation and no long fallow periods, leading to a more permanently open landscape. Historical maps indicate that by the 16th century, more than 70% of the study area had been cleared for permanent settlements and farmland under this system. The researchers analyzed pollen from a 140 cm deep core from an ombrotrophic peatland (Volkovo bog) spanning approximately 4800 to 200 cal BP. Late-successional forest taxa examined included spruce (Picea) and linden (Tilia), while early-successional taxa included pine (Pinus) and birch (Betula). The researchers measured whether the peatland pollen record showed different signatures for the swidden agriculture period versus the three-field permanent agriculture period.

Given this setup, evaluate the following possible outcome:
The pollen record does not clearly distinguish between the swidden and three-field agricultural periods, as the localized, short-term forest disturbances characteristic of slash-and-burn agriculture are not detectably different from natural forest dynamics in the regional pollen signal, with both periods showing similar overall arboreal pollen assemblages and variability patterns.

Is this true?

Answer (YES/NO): NO